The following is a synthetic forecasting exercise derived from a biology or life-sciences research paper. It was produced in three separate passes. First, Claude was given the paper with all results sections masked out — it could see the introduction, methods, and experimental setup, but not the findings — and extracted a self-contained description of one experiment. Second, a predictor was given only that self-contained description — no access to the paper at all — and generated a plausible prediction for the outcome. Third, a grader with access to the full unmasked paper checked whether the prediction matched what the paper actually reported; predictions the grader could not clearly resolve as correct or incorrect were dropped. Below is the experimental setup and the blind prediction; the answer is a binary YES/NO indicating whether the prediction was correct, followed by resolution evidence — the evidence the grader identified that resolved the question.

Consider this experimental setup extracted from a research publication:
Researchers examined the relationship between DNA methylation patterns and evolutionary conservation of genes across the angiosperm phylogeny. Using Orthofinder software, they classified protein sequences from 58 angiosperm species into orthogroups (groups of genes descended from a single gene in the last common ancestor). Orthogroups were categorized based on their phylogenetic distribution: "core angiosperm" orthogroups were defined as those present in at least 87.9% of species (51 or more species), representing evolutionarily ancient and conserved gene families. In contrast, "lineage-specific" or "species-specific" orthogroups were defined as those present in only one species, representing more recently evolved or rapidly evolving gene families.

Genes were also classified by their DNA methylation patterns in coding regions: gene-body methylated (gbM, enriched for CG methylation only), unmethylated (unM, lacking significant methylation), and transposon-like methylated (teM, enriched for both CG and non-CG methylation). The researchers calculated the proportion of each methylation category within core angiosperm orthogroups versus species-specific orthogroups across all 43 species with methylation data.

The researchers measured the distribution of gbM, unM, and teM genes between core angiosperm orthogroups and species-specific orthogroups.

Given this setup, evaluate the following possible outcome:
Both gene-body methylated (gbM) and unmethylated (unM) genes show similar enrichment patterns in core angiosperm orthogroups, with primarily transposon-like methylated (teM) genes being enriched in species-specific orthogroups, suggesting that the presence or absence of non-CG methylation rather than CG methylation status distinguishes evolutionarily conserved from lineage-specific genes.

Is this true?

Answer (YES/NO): NO